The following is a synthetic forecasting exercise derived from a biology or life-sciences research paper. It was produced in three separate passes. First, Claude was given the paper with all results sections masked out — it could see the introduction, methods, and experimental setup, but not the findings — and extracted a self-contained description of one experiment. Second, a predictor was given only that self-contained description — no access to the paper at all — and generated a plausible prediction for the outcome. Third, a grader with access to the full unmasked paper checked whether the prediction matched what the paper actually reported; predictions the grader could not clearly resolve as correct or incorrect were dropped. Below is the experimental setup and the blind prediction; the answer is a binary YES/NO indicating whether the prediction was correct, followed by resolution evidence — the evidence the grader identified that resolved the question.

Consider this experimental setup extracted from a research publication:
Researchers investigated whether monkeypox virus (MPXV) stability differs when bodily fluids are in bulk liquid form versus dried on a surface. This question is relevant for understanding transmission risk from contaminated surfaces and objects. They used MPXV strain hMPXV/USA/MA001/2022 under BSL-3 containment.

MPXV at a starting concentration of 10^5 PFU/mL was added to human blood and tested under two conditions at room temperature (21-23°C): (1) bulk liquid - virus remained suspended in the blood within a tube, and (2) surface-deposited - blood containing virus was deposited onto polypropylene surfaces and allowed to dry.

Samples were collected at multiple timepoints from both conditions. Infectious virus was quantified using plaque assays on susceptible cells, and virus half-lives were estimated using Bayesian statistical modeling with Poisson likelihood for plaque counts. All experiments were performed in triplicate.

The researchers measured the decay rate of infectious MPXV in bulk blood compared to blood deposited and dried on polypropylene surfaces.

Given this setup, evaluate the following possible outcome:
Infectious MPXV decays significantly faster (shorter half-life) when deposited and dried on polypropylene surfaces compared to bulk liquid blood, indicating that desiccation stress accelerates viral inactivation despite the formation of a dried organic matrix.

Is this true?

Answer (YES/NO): NO